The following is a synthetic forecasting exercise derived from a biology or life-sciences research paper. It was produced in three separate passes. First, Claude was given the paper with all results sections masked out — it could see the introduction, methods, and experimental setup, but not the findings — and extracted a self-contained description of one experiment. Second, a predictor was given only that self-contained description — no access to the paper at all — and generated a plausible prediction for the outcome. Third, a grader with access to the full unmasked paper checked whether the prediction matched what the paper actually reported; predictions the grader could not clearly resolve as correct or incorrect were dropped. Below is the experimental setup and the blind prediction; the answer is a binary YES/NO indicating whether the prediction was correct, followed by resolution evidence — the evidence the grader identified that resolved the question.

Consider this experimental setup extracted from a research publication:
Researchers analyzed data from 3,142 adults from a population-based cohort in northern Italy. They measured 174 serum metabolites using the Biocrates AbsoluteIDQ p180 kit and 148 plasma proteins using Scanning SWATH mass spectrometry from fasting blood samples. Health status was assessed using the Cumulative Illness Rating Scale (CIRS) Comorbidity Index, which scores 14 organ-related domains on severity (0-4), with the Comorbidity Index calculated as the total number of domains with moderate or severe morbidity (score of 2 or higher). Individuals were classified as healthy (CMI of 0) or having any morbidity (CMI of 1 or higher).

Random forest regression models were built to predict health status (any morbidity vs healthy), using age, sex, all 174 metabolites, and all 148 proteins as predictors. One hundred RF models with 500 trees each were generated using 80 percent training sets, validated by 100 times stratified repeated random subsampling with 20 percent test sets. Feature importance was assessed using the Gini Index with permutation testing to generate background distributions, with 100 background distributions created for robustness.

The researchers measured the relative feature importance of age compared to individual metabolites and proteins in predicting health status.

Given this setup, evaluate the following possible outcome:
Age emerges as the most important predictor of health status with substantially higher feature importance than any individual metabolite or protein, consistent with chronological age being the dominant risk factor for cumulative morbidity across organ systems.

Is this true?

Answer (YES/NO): YES